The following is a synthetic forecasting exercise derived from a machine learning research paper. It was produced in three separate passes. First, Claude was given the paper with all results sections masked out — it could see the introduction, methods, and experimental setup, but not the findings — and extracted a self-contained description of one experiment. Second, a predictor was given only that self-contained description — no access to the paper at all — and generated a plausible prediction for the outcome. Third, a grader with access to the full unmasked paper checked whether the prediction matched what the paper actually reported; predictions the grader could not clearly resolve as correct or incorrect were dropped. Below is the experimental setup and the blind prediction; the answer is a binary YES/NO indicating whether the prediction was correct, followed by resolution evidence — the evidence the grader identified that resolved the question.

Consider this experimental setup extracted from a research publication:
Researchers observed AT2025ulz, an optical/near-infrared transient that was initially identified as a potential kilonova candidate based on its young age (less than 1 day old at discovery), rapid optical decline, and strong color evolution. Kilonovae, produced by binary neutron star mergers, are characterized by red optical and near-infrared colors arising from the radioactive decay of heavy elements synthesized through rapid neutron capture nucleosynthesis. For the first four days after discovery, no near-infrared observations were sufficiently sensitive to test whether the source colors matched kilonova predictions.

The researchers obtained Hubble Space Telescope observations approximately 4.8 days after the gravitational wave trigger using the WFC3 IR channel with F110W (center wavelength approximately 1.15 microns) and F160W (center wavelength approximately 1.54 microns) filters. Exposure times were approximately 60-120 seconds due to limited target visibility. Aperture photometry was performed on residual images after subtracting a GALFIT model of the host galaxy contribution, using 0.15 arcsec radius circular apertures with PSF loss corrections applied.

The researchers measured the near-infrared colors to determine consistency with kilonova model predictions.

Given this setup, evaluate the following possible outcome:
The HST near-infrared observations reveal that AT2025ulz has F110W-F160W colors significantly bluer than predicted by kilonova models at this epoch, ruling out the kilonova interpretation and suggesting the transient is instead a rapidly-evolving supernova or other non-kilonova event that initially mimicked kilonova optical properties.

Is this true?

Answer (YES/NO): NO